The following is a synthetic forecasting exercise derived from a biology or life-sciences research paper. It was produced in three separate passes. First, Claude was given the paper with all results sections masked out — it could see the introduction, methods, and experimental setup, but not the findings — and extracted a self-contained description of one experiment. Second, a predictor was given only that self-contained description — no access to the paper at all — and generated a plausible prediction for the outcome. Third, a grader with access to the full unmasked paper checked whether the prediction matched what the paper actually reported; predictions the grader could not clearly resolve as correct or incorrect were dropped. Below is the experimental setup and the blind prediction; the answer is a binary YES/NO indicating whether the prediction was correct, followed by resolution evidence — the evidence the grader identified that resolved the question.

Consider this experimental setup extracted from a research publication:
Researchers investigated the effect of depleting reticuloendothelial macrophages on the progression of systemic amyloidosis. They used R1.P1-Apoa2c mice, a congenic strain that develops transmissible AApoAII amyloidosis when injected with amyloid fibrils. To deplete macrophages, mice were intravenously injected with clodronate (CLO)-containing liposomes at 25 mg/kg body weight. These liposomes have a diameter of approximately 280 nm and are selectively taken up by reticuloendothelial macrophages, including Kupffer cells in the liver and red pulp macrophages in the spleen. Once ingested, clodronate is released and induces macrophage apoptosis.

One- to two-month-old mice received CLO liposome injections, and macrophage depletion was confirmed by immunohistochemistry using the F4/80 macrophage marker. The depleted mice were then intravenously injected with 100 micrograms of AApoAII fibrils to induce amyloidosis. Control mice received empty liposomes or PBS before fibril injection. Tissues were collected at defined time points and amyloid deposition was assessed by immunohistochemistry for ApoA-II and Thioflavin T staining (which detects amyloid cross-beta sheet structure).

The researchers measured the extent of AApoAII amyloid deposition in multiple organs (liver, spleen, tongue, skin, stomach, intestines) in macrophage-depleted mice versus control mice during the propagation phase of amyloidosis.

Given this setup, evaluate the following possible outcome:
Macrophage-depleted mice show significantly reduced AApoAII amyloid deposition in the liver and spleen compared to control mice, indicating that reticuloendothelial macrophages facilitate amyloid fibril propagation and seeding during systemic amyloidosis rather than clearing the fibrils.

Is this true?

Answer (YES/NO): NO